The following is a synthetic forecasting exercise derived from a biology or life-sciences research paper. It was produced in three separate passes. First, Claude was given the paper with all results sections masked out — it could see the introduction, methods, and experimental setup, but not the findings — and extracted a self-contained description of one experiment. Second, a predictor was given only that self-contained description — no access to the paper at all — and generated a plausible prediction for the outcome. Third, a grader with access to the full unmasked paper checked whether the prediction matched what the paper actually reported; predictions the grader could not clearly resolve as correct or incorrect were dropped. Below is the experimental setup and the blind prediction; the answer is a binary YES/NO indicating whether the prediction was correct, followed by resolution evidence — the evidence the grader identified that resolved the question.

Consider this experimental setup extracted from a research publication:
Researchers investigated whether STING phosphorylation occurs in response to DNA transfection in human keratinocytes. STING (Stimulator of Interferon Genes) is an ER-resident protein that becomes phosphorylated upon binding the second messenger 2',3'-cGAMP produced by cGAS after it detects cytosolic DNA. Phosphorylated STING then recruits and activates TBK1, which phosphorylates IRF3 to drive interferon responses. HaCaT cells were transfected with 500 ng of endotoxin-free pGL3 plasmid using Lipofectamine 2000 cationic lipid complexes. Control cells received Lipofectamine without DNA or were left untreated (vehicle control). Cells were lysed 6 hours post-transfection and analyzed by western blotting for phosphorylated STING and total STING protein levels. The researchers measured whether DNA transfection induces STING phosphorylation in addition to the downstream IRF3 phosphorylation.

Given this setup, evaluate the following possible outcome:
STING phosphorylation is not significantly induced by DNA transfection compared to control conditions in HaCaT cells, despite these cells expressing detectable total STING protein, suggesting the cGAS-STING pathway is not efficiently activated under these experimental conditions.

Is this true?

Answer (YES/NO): NO